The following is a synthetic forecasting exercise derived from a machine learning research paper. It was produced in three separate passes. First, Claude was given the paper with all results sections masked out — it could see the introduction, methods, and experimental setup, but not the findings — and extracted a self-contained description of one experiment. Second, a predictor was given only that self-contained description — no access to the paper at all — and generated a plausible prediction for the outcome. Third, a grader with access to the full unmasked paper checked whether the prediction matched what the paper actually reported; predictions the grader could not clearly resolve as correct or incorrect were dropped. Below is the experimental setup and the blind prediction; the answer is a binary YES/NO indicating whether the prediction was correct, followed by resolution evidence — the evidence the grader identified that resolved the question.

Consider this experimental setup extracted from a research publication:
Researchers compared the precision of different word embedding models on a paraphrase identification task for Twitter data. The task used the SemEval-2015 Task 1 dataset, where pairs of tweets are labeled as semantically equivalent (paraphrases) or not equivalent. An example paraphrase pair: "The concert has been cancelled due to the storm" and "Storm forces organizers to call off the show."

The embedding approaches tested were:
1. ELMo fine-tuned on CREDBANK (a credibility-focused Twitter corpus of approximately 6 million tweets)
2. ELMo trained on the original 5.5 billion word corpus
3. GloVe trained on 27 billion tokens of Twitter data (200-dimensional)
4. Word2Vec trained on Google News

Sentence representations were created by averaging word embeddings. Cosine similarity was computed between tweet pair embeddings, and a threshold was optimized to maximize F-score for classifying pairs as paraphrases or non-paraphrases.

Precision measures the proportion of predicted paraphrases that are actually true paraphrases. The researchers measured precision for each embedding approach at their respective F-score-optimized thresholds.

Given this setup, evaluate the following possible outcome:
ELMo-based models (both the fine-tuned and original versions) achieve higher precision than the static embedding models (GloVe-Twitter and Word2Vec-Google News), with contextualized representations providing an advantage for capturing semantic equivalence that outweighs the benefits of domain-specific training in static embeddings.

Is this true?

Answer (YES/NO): YES